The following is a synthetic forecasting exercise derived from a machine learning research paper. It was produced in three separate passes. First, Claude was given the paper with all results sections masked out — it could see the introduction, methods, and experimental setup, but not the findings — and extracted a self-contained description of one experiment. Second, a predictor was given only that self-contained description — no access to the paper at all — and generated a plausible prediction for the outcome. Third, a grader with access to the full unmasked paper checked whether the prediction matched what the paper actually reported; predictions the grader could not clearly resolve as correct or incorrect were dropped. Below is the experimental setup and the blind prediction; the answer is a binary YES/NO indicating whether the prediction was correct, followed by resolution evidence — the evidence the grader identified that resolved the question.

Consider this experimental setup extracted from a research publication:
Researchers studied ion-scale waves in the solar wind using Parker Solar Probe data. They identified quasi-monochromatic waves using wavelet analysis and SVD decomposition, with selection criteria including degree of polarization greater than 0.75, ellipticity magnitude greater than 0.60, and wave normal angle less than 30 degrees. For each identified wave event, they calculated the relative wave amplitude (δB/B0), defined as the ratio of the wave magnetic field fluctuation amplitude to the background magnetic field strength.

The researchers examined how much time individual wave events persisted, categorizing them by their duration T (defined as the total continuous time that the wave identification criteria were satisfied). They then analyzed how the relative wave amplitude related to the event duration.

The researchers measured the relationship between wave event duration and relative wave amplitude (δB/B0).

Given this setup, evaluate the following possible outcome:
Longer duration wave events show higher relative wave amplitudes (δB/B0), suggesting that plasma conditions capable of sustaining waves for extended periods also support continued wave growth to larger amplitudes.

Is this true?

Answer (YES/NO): YES